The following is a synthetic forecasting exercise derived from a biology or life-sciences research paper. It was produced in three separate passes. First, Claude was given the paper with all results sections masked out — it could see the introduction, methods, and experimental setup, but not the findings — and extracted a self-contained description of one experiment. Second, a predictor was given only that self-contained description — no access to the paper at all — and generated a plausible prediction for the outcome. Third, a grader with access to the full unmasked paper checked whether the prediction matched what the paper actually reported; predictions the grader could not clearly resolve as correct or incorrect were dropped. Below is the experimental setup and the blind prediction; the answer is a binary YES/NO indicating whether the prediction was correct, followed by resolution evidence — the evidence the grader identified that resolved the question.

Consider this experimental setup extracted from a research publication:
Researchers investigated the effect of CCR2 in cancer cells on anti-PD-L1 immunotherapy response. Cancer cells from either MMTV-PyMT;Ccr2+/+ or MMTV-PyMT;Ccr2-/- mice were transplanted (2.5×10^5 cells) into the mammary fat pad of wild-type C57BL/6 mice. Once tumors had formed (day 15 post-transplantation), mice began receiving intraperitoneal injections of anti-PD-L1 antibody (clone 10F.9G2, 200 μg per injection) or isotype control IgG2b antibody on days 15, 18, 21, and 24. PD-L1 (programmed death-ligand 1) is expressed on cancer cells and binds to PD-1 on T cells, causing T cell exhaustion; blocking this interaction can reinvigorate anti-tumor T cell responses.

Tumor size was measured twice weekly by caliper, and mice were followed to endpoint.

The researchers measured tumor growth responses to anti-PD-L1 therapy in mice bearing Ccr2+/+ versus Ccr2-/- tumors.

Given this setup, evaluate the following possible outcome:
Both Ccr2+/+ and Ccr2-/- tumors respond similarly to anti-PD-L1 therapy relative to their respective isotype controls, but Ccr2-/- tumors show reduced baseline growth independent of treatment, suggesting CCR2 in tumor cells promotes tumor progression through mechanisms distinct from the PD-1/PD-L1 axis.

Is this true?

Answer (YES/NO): YES